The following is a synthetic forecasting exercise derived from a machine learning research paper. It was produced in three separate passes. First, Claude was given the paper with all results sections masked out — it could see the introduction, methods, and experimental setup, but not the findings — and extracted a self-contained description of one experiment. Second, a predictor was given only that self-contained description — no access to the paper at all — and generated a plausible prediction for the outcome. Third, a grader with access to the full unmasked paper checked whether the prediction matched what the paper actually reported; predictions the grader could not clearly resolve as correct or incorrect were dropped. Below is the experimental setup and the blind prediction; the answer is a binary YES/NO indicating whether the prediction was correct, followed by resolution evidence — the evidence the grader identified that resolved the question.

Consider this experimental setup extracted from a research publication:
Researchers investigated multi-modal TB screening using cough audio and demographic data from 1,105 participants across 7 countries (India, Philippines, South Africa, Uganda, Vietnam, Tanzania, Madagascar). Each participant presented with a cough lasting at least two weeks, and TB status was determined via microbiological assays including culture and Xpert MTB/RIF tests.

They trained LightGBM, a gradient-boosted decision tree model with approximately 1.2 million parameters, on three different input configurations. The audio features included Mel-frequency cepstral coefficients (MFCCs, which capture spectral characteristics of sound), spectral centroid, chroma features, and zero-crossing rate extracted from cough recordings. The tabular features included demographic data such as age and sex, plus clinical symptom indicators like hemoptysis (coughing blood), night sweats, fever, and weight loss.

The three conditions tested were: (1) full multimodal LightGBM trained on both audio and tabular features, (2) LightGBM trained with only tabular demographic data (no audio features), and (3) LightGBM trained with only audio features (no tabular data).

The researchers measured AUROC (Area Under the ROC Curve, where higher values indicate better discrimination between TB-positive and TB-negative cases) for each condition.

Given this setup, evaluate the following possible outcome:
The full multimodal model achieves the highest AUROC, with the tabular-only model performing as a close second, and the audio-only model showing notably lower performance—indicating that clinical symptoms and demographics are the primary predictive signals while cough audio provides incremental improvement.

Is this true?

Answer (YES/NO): NO